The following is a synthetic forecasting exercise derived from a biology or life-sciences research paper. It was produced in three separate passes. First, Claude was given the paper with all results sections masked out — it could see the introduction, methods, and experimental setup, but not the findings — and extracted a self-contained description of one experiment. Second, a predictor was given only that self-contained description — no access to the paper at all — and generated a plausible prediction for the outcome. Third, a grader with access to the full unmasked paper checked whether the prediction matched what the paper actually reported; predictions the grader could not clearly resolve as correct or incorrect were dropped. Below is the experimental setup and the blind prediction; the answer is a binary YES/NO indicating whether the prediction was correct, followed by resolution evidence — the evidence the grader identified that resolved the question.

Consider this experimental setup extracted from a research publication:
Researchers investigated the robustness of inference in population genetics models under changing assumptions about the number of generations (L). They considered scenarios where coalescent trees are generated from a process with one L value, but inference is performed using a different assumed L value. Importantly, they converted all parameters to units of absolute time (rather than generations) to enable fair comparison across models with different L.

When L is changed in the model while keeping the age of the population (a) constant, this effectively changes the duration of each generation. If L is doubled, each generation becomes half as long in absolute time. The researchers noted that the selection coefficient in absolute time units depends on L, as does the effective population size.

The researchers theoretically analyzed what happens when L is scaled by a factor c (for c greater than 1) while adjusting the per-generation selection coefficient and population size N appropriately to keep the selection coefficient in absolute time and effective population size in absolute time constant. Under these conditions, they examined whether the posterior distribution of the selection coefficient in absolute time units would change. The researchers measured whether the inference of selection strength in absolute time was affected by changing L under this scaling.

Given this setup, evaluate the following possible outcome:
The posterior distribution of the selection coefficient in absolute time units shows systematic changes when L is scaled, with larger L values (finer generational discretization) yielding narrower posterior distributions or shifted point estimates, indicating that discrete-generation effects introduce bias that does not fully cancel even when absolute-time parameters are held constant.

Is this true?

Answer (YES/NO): NO